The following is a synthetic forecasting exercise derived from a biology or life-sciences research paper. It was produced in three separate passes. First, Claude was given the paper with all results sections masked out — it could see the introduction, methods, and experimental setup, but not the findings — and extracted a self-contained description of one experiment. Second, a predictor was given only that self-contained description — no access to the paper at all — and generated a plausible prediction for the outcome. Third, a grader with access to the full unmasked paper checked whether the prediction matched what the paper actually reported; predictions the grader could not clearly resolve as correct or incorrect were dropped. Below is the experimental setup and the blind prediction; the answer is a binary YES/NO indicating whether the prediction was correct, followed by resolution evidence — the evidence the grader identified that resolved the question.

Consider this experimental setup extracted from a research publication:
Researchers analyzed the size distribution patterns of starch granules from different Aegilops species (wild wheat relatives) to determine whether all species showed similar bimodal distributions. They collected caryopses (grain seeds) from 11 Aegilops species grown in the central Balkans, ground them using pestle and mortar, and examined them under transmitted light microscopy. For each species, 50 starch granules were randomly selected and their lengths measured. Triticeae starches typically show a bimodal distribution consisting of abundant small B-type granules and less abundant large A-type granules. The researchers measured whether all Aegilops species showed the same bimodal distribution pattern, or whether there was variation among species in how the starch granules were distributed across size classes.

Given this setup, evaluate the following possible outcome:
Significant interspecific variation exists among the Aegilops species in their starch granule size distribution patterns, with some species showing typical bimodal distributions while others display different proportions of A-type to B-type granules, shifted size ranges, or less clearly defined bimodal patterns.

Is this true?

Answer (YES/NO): YES